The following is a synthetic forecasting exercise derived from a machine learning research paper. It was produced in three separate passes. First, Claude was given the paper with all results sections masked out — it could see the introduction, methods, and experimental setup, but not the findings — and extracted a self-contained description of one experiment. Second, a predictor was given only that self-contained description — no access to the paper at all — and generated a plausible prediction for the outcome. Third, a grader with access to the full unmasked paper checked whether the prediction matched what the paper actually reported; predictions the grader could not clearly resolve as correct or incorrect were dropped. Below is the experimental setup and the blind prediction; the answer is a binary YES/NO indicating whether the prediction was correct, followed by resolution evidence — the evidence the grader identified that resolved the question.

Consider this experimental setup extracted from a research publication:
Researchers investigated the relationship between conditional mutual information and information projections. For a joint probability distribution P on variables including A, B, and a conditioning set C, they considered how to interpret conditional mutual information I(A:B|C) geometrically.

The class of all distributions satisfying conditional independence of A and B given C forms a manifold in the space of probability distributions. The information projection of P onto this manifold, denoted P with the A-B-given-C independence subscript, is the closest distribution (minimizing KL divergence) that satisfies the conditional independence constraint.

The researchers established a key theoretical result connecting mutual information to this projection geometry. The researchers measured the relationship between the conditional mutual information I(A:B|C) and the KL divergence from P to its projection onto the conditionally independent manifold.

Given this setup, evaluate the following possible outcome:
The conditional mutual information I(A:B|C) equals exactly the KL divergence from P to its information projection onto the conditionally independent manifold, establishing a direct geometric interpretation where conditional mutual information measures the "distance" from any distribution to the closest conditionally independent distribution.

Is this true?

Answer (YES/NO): YES